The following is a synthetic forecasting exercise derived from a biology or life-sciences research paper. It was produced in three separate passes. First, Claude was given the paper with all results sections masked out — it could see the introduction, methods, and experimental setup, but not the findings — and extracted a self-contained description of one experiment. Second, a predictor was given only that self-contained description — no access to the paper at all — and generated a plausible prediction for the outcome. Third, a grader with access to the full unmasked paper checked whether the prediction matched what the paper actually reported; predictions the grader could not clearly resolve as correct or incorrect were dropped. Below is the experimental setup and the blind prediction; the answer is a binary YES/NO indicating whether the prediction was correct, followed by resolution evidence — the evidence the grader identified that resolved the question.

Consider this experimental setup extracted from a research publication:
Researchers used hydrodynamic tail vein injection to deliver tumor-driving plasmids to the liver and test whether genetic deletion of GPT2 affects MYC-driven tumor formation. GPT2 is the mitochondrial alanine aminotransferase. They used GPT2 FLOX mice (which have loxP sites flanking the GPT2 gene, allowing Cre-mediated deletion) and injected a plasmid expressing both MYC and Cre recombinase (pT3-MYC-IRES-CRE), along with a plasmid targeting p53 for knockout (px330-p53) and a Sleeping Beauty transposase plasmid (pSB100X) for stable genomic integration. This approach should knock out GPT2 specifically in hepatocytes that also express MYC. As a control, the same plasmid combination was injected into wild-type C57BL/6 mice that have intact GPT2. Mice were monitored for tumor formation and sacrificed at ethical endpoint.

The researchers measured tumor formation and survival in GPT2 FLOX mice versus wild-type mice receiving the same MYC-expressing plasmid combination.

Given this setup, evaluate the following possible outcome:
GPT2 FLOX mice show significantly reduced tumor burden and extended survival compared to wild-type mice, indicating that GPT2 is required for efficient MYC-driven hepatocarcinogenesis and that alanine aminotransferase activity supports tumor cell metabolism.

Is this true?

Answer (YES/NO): YES